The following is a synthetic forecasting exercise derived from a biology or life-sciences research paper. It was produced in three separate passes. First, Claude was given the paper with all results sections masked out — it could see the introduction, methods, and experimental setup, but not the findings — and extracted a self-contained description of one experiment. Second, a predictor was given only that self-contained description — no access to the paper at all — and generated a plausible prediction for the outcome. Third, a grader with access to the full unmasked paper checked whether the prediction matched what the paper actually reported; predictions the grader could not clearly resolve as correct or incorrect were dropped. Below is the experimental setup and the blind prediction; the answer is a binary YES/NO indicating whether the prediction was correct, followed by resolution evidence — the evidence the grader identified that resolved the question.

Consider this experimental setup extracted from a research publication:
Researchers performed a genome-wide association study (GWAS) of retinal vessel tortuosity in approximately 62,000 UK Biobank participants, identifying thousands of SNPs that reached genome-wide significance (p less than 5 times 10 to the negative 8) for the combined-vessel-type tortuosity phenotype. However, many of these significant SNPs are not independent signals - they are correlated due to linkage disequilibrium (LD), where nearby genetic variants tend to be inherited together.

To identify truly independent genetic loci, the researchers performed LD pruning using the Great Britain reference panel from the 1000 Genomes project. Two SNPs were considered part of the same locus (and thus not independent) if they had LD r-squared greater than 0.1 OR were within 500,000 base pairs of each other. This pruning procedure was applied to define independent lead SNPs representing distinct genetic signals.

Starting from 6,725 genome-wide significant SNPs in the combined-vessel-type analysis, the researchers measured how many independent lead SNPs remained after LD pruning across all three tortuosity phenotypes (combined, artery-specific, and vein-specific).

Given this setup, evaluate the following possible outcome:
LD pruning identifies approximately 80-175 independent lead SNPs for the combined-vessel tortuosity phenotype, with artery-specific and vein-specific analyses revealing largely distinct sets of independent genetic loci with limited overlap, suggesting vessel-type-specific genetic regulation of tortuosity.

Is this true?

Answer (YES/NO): NO